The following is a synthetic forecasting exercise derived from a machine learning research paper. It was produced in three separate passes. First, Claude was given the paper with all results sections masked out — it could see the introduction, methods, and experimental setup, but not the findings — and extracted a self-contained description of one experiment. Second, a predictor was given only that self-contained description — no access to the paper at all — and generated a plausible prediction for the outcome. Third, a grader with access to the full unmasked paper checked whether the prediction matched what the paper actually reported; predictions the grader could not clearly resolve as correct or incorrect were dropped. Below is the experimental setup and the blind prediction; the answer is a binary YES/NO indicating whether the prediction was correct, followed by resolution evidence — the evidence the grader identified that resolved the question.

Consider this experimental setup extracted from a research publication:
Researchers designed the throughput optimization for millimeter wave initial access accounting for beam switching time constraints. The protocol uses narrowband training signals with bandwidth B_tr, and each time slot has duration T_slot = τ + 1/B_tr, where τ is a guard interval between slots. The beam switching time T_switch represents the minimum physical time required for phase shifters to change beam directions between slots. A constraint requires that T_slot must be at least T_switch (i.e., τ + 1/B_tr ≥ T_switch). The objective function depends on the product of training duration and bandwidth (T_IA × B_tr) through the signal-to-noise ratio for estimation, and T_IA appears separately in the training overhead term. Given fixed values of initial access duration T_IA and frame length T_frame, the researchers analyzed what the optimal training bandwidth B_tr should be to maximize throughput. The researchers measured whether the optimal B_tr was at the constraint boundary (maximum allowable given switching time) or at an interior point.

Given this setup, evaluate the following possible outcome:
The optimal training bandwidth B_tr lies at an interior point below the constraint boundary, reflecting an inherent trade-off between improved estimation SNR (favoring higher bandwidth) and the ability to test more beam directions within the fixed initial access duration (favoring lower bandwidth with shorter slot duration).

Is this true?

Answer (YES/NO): NO